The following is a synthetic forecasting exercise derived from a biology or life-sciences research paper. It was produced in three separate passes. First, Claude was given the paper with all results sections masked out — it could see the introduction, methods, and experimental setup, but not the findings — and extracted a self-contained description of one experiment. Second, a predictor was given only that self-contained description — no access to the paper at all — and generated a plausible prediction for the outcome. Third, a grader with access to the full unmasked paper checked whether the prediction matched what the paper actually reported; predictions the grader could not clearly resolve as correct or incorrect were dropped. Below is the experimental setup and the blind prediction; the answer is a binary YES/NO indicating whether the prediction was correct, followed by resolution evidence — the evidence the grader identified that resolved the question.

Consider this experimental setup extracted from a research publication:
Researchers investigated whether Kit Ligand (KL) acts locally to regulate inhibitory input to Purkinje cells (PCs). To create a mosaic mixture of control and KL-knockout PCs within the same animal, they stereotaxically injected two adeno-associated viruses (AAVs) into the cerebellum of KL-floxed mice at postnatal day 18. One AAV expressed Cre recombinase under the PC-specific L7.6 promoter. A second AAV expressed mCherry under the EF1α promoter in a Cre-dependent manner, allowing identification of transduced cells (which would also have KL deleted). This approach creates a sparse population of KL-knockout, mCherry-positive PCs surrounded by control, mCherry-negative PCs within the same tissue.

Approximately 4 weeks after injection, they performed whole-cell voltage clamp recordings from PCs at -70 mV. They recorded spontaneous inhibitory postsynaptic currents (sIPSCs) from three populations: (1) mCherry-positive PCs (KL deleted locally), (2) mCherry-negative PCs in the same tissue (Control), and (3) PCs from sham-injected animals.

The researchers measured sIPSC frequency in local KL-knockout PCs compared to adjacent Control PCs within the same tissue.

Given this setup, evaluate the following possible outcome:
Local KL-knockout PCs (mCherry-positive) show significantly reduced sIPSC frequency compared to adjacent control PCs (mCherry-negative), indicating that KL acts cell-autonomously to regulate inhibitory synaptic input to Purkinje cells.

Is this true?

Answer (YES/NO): YES